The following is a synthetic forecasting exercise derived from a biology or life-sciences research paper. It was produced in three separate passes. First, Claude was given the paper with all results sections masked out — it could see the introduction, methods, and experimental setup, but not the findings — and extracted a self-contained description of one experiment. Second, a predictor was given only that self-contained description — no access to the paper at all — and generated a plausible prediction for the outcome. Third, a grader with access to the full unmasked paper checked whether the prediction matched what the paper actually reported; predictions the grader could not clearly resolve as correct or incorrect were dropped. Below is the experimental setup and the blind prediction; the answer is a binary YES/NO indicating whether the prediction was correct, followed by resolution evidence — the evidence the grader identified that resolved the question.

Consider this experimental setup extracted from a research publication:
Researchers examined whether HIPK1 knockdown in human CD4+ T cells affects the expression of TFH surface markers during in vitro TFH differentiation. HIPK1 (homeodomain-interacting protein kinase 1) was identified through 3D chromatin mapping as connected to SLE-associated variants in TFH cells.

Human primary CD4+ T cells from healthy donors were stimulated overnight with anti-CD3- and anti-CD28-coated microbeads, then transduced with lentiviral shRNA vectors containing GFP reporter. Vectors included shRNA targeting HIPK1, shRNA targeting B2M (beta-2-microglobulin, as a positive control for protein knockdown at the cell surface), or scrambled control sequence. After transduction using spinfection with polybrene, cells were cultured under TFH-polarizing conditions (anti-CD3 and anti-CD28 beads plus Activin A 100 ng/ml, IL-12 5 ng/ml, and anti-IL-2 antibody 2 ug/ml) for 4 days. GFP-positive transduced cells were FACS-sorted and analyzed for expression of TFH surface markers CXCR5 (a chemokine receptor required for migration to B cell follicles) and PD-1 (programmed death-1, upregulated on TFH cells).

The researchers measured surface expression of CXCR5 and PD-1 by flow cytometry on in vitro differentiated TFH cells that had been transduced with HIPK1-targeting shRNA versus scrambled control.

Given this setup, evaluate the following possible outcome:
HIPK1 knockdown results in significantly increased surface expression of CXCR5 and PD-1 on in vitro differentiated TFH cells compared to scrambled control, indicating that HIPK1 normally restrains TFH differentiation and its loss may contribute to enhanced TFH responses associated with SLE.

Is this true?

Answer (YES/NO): NO